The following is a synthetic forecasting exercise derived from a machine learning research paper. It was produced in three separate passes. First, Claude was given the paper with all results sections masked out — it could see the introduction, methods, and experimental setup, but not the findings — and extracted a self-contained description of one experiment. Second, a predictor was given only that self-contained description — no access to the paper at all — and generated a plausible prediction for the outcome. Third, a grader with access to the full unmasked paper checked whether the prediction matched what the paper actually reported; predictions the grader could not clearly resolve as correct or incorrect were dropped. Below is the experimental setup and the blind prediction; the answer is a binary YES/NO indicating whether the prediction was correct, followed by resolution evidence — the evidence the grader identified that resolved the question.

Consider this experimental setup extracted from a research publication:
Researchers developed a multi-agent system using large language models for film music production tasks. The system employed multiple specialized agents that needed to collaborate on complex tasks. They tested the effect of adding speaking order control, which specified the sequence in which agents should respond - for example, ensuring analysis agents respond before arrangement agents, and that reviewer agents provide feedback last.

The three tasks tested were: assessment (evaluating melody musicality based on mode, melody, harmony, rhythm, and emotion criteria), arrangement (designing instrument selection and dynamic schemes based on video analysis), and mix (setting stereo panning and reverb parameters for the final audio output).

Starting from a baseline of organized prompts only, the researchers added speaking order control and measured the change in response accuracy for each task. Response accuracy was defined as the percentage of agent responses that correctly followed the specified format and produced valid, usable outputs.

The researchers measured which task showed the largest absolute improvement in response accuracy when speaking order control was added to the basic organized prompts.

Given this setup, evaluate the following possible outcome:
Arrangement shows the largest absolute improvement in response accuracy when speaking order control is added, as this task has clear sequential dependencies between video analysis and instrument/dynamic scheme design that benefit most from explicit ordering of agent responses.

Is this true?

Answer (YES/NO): NO